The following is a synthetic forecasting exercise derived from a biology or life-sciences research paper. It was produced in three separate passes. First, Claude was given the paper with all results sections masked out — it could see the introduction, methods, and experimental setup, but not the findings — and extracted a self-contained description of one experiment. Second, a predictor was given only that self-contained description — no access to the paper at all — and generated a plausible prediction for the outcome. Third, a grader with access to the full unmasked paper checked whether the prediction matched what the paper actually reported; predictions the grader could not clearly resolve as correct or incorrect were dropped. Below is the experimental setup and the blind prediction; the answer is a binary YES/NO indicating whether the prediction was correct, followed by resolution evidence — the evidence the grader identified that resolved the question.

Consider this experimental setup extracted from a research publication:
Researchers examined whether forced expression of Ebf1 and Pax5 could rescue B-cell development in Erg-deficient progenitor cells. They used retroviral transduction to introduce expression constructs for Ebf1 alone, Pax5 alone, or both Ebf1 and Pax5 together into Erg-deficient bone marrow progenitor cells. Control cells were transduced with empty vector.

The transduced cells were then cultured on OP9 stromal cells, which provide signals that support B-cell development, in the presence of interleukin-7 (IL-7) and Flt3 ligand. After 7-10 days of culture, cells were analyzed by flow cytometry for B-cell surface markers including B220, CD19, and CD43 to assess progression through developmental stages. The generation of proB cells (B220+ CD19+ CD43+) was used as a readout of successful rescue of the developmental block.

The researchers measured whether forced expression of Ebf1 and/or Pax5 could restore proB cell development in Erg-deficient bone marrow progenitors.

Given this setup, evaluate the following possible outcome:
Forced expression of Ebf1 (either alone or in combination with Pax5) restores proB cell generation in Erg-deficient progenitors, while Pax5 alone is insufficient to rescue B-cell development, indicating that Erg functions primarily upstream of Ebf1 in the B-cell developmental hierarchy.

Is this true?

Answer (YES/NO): NO